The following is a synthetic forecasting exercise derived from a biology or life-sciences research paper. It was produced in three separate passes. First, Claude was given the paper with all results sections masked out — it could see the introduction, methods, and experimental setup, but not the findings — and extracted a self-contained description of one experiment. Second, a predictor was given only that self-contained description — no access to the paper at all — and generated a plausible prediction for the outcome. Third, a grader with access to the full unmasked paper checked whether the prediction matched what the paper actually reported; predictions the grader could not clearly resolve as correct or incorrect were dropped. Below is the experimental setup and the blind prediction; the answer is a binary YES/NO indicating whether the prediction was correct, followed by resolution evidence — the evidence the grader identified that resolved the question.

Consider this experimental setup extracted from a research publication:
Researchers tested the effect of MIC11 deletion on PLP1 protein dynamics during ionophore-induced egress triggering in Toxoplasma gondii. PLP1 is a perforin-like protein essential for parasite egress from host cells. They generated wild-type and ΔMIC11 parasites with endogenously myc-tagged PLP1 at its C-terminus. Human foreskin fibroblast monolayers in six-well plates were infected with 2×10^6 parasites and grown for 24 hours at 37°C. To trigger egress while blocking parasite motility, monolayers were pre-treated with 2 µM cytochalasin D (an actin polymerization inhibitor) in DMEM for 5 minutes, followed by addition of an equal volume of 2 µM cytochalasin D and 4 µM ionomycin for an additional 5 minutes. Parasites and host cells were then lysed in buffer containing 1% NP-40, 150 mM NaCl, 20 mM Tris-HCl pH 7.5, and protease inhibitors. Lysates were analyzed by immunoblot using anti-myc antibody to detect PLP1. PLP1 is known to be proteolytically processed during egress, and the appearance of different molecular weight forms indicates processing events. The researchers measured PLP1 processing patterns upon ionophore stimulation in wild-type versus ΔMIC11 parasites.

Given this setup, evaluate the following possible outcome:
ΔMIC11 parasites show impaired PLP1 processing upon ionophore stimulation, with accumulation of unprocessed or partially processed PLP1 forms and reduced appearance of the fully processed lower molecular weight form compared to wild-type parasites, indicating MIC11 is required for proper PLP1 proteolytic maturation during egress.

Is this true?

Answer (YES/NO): NO